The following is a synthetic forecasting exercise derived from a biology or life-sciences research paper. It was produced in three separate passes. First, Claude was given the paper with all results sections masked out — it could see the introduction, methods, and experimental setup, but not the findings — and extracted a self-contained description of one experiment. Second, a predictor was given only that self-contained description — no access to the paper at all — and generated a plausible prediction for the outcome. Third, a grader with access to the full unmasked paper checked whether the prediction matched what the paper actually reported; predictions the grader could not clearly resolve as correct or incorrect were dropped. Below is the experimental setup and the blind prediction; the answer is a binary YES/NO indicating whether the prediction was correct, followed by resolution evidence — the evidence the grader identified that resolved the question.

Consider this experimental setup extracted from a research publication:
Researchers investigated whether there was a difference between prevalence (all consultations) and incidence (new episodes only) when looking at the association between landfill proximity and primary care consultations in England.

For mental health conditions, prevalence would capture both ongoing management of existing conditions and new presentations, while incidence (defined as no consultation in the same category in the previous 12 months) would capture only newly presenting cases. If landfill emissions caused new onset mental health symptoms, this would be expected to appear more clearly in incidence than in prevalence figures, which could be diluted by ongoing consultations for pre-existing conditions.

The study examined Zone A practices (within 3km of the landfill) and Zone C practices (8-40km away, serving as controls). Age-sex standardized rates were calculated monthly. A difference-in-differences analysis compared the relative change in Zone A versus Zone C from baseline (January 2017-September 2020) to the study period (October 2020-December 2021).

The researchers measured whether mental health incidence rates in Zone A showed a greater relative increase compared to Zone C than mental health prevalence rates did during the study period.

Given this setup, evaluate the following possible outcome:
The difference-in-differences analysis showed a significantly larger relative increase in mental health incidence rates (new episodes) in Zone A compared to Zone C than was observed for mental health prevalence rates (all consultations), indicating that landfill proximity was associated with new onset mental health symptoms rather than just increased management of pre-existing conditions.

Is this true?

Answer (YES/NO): NO